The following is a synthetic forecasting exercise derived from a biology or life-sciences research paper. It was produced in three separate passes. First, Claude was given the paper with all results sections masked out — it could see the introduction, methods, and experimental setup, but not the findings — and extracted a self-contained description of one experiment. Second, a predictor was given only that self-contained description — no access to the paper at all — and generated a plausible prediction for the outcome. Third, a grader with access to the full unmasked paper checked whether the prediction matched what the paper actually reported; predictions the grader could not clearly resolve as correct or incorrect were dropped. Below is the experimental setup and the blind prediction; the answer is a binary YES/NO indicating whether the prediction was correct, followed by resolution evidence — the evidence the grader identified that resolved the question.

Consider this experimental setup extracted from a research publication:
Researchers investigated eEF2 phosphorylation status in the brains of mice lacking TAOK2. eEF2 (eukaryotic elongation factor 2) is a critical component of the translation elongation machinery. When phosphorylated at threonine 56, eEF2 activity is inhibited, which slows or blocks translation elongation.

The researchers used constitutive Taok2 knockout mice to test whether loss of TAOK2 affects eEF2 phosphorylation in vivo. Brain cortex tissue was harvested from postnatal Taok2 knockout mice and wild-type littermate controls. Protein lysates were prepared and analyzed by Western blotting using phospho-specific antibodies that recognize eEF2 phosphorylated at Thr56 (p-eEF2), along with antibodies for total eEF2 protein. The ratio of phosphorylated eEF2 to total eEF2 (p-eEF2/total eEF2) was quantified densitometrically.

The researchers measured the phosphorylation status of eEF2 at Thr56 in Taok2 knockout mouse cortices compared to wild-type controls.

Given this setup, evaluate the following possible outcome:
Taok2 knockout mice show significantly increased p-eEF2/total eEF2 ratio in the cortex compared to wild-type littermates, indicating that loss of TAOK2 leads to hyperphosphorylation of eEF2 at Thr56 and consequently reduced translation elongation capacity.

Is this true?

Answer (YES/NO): NO